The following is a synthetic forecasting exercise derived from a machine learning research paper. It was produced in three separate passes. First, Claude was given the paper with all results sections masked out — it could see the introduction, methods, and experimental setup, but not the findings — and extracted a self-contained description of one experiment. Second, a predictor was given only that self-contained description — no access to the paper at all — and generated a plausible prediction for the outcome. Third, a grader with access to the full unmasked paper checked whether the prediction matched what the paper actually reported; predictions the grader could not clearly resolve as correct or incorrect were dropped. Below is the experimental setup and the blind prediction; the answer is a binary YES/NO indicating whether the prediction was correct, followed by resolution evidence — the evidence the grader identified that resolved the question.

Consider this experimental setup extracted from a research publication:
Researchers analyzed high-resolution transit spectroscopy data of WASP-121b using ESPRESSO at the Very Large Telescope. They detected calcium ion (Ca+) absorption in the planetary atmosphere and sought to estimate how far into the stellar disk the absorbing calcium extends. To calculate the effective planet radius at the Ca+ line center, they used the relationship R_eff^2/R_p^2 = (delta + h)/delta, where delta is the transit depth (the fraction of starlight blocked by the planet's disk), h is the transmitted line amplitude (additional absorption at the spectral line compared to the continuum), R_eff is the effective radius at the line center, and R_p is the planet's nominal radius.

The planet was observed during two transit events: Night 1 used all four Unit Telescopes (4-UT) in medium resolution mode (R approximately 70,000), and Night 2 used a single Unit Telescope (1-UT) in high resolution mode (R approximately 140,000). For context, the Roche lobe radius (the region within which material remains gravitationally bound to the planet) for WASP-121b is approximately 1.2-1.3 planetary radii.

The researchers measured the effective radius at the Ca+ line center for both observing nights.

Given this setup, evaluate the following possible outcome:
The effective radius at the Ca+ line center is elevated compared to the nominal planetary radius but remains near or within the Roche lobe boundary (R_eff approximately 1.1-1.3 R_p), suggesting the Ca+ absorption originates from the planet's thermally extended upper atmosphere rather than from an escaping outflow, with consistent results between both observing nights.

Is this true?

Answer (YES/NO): NO